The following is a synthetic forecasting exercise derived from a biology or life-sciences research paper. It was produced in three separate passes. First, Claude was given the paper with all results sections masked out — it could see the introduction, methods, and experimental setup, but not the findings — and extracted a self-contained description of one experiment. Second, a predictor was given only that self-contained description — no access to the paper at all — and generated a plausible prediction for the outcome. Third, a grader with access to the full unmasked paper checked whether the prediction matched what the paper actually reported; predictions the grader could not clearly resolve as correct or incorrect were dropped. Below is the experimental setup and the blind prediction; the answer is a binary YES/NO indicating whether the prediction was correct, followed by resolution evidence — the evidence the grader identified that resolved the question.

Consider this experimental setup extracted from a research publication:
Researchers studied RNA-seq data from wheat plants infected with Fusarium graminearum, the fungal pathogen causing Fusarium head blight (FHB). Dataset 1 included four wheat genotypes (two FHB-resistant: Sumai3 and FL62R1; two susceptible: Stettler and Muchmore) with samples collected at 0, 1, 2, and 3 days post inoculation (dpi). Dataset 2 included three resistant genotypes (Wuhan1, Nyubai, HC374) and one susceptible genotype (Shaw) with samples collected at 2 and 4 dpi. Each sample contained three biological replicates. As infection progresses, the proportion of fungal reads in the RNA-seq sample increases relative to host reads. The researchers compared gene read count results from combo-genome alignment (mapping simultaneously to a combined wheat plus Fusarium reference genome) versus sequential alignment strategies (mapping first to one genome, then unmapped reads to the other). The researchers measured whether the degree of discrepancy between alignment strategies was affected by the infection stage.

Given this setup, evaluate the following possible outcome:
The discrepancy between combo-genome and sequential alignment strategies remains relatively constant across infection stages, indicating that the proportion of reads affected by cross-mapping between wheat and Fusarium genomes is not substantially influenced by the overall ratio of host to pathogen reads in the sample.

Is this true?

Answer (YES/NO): NO